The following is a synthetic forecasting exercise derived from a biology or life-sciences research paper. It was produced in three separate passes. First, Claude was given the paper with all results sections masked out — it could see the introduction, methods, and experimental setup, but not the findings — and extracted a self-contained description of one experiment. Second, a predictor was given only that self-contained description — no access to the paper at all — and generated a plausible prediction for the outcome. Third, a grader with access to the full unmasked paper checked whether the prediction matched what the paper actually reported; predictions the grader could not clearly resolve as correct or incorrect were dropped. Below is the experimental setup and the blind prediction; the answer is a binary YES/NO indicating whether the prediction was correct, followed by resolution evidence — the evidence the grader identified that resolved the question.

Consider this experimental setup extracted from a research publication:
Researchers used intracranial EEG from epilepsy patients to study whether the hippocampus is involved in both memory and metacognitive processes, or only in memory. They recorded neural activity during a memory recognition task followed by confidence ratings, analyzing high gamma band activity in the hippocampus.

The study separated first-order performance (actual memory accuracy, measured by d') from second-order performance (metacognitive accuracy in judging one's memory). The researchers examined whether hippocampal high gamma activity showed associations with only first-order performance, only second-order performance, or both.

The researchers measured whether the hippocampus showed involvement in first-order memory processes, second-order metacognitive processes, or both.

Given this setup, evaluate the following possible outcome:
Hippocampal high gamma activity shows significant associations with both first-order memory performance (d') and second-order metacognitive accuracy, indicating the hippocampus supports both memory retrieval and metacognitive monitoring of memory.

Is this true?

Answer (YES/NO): NO